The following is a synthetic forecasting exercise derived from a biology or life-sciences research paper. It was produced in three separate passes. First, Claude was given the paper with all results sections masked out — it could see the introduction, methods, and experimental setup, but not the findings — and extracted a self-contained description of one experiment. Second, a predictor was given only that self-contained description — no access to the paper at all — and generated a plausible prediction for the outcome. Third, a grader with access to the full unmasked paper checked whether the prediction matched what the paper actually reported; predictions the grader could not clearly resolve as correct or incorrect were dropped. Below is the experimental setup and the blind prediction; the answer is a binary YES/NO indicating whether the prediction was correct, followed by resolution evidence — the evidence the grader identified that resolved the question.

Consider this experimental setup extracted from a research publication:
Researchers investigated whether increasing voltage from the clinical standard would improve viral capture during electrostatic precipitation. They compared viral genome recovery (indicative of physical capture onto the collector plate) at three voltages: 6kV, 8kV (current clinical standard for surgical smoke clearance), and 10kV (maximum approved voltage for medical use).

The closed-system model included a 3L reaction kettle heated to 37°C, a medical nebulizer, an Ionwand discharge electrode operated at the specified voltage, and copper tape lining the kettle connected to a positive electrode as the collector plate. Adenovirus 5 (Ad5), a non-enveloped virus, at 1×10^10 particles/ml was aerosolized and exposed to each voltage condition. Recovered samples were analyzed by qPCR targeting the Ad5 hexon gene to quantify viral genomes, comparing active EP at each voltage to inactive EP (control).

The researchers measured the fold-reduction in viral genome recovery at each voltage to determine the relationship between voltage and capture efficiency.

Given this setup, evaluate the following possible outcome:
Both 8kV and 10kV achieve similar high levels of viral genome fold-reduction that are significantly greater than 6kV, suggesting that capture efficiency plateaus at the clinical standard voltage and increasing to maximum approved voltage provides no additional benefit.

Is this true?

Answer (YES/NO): NO